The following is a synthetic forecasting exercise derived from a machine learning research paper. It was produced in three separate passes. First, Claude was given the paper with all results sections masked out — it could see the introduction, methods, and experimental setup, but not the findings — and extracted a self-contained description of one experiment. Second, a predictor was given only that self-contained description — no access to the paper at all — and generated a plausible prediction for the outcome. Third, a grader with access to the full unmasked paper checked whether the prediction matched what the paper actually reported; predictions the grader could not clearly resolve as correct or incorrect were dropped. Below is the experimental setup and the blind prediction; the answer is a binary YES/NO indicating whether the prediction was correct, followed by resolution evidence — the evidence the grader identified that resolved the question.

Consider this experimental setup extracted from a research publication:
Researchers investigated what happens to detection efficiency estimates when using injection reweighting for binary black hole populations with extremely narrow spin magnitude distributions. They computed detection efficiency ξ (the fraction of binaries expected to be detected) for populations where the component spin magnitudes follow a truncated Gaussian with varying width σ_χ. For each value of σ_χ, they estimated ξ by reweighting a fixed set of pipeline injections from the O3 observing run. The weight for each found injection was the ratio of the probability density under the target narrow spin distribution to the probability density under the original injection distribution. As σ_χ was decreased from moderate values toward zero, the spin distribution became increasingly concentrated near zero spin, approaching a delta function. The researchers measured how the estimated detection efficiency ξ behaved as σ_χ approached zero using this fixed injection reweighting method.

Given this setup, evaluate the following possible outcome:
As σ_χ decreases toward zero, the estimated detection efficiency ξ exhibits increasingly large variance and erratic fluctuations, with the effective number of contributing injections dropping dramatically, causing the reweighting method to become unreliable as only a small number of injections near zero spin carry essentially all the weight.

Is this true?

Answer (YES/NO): NO